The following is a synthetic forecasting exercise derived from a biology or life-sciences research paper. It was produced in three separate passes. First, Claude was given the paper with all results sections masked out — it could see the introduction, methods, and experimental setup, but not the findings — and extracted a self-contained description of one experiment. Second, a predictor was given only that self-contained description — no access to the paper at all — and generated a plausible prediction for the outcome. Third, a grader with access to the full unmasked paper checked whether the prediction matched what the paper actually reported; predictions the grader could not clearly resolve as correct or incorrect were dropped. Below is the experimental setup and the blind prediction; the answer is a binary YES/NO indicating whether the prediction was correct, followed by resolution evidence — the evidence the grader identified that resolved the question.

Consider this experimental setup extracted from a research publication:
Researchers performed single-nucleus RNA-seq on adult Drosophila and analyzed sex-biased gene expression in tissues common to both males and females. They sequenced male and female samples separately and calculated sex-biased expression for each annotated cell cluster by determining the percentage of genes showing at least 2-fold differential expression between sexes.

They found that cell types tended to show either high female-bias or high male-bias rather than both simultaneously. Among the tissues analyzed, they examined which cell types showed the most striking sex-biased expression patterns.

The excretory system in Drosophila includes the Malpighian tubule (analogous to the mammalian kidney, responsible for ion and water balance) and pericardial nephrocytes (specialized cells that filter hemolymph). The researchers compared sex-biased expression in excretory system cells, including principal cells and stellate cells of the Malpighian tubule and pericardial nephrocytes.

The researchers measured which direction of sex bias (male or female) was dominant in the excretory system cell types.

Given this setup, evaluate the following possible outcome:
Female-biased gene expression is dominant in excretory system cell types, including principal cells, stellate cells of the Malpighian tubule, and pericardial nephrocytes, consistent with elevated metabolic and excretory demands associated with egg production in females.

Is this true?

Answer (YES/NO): YES